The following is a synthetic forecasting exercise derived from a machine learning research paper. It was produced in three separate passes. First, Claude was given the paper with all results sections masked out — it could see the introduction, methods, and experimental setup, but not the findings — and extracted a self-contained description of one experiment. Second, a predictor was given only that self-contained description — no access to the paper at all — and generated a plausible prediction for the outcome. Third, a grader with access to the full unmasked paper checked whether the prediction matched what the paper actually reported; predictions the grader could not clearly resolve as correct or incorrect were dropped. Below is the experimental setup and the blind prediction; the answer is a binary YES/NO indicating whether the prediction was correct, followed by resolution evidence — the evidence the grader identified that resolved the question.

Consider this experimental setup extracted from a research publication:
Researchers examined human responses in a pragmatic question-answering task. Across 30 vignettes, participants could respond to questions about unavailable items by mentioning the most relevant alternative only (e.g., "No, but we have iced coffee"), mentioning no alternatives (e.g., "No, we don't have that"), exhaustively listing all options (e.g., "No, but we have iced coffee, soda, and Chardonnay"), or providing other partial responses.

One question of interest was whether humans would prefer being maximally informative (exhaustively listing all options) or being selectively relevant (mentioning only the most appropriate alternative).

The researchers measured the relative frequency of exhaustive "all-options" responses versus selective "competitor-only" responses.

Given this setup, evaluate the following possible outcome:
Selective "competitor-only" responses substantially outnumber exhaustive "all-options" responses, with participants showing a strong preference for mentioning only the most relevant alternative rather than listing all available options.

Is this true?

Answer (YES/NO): YES